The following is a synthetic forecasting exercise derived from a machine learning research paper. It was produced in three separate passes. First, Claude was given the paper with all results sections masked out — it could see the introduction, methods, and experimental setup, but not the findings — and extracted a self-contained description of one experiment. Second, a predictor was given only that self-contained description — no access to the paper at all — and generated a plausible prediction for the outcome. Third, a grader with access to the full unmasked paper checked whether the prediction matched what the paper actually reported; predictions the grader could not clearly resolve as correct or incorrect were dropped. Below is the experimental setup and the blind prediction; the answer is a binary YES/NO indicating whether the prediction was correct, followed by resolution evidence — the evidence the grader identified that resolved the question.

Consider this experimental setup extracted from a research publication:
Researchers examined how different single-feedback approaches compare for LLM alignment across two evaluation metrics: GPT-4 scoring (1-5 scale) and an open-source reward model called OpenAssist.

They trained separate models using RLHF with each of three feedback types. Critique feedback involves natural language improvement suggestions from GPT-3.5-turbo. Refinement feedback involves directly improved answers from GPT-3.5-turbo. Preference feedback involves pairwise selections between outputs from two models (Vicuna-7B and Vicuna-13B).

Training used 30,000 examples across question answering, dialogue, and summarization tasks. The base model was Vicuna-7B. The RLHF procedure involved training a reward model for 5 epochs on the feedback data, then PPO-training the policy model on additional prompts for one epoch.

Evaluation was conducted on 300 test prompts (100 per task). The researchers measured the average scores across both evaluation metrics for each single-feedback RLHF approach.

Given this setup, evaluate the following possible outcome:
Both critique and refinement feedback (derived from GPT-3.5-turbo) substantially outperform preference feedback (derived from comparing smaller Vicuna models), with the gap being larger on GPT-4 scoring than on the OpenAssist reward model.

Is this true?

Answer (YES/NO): NO